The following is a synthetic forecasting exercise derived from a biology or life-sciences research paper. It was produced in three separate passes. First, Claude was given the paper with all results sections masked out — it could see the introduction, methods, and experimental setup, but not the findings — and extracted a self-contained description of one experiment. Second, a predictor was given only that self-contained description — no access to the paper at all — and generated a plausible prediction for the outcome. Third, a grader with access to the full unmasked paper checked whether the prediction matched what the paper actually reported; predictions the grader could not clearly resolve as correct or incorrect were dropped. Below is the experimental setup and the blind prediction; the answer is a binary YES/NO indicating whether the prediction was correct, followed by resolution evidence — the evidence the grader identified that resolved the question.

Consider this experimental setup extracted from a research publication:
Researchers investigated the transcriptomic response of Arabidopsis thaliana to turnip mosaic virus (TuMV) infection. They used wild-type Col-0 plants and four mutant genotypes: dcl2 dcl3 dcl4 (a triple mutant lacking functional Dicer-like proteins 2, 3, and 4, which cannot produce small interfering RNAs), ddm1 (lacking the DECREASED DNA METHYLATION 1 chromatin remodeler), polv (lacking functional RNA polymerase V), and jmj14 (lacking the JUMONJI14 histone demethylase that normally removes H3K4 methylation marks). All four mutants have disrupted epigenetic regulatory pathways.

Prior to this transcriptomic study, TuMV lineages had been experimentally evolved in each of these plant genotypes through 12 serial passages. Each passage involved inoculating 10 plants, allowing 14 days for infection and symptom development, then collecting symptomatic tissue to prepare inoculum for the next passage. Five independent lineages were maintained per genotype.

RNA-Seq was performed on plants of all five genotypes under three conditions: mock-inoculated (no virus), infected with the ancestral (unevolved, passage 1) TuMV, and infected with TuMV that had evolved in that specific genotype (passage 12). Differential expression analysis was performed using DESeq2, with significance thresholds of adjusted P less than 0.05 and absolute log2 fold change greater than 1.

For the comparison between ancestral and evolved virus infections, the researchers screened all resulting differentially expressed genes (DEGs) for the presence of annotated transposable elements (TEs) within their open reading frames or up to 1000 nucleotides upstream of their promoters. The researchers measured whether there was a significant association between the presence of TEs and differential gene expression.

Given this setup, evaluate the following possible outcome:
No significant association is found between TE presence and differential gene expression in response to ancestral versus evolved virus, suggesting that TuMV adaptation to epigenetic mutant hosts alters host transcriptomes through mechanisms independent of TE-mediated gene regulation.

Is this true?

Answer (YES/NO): NO